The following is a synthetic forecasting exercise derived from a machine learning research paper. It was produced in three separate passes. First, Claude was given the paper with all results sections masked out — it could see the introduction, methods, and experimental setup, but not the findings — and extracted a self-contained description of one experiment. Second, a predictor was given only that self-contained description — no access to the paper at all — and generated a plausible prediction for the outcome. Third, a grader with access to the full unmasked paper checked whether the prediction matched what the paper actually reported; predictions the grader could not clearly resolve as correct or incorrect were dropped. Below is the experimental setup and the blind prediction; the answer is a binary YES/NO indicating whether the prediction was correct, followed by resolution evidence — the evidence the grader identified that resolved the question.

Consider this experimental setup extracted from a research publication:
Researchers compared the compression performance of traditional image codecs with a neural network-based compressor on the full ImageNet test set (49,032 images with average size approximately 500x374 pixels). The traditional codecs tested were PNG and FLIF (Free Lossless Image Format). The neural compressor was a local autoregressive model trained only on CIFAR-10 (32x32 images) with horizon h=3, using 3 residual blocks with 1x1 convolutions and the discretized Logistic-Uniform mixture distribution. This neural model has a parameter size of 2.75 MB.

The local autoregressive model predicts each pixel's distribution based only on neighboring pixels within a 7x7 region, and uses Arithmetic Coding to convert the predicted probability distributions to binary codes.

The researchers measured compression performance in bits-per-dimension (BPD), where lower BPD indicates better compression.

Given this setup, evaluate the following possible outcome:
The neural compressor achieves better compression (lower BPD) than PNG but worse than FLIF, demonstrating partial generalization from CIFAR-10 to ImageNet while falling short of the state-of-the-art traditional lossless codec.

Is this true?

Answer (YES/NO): NO